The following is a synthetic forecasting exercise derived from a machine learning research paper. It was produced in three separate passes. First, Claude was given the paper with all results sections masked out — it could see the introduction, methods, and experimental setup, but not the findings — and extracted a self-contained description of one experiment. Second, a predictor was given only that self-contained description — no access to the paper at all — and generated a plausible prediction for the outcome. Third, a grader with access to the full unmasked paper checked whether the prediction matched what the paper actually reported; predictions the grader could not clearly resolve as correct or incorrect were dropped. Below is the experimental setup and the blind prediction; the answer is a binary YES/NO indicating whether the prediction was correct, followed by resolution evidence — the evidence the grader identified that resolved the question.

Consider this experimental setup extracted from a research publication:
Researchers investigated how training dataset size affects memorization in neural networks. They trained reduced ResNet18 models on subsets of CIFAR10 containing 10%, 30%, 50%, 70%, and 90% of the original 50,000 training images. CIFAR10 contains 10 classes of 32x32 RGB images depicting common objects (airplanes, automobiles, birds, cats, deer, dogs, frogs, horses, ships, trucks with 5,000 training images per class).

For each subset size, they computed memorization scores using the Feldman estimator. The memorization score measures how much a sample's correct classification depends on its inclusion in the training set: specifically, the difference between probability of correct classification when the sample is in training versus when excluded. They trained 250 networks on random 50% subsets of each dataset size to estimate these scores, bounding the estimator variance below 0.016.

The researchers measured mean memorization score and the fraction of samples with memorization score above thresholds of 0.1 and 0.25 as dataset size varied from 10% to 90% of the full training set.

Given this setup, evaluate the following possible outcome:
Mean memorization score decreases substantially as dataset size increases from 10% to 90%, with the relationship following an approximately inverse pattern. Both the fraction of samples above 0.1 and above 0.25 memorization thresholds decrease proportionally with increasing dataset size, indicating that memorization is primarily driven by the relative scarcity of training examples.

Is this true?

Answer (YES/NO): NO